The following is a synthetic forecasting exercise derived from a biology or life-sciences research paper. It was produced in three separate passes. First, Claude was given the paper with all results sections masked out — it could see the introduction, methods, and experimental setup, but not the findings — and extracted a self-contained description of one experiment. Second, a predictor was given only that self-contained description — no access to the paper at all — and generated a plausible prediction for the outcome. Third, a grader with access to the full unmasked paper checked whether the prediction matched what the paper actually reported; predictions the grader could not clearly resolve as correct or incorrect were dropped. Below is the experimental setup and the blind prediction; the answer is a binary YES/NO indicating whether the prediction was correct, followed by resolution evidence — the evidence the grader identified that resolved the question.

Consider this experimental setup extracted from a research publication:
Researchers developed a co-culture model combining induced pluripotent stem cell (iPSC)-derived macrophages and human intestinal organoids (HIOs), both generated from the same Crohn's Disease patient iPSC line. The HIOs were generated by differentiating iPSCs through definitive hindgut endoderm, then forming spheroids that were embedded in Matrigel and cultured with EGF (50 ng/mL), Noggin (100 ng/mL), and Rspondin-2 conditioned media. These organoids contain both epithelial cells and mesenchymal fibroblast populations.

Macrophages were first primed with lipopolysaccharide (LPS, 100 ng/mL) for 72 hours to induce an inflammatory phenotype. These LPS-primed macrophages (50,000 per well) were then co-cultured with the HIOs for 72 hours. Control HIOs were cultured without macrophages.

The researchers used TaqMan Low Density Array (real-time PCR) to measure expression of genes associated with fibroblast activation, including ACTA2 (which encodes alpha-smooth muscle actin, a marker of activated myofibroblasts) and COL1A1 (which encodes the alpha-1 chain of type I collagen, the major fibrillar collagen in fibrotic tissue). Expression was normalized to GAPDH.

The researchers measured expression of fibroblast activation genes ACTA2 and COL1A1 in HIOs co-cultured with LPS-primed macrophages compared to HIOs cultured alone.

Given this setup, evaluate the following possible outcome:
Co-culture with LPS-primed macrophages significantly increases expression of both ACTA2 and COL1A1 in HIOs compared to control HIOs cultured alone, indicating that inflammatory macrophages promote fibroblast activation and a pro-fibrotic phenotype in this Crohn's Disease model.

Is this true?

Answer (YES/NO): YES